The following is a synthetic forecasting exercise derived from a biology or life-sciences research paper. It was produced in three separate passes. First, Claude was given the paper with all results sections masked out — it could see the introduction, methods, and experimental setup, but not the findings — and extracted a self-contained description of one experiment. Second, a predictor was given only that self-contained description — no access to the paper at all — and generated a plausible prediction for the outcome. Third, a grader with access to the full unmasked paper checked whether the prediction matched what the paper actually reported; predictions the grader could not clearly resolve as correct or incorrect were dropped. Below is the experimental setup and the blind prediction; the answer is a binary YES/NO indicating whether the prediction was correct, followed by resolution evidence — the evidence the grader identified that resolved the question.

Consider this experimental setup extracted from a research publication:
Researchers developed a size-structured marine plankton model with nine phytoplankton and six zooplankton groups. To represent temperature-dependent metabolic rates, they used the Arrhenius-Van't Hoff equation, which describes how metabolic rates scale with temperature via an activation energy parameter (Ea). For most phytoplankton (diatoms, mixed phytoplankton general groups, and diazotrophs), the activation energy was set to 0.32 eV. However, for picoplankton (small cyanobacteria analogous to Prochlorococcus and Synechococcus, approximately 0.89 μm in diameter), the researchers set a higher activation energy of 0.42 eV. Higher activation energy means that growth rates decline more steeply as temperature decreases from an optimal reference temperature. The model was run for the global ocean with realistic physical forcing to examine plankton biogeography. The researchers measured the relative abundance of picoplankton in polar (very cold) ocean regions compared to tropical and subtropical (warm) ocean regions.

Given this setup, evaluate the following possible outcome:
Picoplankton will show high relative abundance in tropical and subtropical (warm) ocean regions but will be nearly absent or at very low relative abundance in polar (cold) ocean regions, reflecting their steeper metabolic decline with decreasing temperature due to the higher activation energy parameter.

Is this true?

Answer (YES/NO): YES